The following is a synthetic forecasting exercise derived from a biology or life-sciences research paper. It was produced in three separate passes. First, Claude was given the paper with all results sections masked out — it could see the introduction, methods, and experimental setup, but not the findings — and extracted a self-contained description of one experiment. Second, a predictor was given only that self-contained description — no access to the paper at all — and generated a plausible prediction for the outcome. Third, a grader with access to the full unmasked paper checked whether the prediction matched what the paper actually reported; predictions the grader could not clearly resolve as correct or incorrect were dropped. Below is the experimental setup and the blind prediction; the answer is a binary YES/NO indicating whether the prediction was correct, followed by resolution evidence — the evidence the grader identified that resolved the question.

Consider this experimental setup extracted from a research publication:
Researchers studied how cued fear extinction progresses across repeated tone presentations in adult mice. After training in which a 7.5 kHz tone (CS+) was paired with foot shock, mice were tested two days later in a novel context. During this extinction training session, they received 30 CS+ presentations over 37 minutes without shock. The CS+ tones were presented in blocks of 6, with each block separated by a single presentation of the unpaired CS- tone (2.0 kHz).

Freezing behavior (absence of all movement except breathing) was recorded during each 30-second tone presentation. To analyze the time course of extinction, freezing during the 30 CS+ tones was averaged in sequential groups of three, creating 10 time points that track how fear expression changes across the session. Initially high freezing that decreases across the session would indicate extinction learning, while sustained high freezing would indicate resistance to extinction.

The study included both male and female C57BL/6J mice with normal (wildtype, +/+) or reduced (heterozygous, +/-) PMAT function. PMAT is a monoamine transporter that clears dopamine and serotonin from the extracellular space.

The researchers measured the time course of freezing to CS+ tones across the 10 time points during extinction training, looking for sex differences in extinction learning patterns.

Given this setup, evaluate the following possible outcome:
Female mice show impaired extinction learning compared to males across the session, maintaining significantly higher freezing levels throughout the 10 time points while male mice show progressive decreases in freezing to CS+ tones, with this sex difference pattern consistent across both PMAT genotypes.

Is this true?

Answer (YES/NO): NO